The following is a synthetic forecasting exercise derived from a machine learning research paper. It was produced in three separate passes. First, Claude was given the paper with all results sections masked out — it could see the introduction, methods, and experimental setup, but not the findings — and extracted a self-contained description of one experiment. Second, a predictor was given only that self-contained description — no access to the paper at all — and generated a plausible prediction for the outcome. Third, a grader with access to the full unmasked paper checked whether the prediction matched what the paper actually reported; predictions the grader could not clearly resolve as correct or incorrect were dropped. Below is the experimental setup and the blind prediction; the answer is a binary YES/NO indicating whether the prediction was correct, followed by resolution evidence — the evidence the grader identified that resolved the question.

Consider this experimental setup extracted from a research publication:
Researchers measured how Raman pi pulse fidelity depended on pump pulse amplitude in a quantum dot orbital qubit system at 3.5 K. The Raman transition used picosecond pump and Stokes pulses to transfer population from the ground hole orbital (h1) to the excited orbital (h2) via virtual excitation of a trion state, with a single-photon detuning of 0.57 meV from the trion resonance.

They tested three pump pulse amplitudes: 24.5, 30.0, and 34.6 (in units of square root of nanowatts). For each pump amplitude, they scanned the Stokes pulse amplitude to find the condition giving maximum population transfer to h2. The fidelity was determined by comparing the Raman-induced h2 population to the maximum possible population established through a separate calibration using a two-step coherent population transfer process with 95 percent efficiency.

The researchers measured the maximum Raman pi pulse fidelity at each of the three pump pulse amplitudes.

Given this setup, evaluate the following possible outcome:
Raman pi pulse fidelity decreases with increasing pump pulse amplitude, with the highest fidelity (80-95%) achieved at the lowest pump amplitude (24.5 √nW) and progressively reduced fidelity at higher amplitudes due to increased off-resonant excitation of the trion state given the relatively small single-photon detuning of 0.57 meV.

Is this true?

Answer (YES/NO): NO